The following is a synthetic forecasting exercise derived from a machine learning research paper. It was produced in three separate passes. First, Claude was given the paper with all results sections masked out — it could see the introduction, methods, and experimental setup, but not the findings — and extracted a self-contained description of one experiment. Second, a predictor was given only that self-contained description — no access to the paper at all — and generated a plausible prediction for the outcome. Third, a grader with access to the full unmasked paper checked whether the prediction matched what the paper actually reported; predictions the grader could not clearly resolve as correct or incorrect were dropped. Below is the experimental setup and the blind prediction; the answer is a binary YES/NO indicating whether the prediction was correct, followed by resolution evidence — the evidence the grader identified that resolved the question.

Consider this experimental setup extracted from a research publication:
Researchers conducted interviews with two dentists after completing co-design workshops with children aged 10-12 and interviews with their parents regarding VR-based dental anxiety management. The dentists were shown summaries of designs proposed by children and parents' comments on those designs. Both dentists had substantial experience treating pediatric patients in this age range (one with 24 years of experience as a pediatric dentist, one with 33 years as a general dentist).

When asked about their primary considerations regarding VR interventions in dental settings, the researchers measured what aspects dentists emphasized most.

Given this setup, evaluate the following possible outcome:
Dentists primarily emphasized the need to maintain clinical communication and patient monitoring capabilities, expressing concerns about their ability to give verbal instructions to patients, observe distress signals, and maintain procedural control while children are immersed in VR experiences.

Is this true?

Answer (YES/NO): NO